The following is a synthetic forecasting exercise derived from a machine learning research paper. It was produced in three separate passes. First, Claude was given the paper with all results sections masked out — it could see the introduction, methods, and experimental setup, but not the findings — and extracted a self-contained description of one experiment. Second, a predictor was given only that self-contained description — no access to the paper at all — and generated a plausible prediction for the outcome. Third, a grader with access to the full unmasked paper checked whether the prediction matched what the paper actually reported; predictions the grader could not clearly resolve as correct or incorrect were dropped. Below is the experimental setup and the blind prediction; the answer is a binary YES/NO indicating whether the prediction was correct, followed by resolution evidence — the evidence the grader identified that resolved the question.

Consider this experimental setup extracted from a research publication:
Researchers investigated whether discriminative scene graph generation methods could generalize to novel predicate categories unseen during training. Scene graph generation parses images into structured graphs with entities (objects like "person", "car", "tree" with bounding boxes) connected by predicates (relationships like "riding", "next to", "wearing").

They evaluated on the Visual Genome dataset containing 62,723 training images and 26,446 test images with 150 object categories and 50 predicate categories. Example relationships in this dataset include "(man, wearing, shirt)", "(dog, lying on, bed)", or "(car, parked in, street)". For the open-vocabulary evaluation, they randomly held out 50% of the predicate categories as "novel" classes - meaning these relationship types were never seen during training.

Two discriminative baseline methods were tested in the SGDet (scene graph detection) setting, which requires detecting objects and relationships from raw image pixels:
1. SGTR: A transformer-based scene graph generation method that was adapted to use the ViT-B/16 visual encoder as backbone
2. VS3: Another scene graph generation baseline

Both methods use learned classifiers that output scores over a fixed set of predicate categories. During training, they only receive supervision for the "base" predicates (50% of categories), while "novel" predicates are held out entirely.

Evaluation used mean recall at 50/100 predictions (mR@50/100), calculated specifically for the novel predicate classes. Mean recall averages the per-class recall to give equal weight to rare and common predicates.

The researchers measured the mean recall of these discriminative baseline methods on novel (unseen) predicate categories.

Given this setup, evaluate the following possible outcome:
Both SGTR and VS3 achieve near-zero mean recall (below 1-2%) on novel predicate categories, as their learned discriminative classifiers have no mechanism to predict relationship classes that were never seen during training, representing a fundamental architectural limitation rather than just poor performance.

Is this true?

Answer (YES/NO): YES